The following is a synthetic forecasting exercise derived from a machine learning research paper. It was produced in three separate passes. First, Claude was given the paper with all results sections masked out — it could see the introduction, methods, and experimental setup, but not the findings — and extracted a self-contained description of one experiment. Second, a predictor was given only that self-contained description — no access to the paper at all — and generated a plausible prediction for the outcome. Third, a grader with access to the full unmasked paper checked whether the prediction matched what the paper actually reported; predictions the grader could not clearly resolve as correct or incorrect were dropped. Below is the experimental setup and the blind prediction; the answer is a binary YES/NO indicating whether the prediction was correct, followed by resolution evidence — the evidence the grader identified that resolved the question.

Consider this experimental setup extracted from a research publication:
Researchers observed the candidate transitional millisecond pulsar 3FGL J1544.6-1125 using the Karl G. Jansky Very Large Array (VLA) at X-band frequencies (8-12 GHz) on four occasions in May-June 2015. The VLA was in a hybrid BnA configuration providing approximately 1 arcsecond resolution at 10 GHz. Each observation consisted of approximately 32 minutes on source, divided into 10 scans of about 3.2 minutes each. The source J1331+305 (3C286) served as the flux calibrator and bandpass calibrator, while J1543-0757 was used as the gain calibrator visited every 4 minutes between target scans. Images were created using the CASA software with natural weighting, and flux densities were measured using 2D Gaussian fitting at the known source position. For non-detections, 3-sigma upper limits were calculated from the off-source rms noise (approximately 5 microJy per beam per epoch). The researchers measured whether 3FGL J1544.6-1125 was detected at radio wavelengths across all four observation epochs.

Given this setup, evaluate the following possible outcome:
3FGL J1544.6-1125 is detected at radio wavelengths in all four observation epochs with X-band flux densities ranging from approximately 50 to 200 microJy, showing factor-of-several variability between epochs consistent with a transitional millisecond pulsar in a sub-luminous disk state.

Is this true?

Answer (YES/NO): NO